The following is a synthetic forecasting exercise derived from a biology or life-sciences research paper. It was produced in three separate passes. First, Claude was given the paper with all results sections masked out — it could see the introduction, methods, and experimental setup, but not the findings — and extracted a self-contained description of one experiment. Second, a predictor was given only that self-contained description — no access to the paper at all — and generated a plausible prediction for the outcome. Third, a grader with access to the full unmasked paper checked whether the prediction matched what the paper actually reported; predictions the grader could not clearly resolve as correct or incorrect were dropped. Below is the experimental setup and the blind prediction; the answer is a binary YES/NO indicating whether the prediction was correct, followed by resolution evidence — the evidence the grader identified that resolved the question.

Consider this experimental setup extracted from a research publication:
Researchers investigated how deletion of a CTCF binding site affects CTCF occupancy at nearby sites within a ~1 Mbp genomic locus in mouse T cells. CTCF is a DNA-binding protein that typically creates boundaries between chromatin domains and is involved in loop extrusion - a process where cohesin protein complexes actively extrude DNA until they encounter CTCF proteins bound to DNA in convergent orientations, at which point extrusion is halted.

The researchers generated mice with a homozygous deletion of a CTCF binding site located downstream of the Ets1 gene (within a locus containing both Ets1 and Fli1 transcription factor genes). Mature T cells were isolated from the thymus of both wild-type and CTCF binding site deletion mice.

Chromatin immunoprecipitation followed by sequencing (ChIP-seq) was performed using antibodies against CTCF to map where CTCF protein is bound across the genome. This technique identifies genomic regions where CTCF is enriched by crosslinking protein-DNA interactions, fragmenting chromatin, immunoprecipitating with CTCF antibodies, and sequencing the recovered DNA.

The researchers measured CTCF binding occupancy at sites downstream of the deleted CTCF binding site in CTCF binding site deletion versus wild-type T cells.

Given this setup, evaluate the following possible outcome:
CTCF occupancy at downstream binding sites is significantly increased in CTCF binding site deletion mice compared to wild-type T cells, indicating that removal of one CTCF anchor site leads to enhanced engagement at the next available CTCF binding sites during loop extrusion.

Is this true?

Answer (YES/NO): YES